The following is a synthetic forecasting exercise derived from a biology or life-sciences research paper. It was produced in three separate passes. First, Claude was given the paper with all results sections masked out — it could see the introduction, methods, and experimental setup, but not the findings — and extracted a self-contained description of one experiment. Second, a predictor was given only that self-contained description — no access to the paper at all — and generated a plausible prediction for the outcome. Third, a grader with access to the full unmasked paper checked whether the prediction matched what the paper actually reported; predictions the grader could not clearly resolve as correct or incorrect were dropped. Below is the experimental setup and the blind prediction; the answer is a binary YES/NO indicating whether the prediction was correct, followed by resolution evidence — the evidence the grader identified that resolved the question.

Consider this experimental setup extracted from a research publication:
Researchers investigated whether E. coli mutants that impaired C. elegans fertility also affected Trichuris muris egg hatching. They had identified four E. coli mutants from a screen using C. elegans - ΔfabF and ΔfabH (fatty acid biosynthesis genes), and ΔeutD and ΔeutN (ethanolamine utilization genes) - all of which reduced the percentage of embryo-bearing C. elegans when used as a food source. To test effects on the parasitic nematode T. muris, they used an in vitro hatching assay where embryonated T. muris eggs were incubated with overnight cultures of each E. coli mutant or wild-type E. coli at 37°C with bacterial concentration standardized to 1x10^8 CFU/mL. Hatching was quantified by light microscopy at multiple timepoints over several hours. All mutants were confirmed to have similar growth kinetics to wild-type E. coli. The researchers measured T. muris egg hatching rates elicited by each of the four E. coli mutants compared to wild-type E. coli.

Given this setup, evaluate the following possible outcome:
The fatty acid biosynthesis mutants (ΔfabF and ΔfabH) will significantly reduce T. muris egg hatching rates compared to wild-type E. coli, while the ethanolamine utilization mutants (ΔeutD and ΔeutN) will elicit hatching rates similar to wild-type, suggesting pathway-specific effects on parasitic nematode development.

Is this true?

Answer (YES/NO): NO